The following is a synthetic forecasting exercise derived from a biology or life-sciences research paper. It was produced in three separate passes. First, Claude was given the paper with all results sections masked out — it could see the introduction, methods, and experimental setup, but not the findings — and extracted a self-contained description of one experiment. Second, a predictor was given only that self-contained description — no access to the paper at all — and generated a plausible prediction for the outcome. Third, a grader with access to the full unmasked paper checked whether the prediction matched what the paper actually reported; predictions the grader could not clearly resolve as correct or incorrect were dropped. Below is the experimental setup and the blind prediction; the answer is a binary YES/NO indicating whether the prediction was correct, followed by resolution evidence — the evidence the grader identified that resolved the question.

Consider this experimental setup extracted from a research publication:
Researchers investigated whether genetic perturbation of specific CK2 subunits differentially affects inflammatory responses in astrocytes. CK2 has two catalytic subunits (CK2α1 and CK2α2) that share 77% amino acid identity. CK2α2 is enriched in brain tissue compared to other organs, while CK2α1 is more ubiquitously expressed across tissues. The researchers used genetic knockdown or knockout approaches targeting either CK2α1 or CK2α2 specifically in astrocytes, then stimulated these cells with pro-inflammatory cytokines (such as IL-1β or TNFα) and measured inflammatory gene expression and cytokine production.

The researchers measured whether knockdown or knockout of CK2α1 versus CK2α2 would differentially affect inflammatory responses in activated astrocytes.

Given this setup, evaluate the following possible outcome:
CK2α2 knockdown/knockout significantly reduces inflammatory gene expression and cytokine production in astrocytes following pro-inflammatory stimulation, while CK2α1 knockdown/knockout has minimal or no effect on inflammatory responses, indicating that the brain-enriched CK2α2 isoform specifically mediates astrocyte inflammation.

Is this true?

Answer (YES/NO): NO